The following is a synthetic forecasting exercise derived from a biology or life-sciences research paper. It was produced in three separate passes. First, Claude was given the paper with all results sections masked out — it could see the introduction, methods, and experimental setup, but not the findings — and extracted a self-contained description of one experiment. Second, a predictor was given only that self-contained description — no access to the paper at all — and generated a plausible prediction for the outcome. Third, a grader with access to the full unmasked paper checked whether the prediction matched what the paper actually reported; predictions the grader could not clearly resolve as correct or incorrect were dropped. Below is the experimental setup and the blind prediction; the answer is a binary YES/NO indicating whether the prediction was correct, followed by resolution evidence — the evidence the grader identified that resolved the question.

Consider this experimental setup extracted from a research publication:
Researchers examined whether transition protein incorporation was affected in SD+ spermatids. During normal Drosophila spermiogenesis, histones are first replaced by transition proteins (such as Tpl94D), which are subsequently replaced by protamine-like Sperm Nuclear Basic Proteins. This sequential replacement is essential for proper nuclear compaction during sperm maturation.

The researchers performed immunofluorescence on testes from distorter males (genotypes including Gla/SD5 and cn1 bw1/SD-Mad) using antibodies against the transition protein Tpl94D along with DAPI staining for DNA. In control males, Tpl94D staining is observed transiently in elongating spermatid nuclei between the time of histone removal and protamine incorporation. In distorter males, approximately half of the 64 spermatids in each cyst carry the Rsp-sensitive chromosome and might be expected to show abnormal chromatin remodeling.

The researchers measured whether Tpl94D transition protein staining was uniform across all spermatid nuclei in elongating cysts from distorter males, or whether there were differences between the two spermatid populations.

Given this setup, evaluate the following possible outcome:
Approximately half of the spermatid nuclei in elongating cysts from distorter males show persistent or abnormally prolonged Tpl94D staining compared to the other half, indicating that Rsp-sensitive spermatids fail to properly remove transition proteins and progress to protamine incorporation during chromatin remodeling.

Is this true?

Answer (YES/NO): NO